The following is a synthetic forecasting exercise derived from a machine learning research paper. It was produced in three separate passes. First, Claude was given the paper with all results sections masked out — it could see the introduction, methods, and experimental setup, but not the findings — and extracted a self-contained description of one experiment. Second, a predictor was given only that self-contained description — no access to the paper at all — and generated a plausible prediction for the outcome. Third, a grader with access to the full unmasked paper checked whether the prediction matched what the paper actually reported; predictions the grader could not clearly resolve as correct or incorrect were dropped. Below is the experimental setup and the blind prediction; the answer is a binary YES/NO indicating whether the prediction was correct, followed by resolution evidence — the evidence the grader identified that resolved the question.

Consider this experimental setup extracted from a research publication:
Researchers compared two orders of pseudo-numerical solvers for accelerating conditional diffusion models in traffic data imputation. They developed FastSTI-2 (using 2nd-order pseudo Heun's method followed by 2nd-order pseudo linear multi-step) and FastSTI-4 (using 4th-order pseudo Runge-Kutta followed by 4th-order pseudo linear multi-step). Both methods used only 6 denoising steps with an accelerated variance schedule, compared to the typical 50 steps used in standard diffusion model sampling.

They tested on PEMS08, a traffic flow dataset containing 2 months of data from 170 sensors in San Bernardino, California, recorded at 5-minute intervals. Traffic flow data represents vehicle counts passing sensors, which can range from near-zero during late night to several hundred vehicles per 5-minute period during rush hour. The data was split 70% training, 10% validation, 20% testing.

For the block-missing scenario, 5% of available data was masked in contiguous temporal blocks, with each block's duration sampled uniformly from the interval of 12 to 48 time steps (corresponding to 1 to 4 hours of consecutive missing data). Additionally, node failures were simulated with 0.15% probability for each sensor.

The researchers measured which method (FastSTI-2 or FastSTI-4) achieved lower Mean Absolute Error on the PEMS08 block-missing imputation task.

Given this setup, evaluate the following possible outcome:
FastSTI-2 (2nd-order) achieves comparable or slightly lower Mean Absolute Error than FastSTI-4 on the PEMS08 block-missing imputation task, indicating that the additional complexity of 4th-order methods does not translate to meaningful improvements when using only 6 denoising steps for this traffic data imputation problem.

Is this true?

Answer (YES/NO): YES